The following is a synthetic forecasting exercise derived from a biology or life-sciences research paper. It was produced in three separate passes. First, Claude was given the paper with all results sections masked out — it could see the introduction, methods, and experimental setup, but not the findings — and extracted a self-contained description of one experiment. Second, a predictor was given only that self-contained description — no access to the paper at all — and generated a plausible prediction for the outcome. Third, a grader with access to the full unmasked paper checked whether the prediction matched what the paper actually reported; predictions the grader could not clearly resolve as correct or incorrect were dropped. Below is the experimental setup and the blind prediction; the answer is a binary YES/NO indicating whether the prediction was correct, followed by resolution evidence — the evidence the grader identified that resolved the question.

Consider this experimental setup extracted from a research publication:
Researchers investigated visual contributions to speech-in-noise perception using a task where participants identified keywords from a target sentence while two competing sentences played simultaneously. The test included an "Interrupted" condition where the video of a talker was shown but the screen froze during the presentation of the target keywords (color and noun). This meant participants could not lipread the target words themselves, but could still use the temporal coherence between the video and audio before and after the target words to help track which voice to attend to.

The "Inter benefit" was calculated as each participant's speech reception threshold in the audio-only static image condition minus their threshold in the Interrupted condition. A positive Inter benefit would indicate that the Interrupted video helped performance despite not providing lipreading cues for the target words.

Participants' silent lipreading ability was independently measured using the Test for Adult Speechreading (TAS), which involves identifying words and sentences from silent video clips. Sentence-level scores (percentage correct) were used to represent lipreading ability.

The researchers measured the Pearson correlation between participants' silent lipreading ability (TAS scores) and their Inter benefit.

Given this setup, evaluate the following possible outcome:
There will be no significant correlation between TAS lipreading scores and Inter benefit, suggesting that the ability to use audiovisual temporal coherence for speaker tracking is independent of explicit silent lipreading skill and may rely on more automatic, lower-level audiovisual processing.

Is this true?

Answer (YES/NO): YES